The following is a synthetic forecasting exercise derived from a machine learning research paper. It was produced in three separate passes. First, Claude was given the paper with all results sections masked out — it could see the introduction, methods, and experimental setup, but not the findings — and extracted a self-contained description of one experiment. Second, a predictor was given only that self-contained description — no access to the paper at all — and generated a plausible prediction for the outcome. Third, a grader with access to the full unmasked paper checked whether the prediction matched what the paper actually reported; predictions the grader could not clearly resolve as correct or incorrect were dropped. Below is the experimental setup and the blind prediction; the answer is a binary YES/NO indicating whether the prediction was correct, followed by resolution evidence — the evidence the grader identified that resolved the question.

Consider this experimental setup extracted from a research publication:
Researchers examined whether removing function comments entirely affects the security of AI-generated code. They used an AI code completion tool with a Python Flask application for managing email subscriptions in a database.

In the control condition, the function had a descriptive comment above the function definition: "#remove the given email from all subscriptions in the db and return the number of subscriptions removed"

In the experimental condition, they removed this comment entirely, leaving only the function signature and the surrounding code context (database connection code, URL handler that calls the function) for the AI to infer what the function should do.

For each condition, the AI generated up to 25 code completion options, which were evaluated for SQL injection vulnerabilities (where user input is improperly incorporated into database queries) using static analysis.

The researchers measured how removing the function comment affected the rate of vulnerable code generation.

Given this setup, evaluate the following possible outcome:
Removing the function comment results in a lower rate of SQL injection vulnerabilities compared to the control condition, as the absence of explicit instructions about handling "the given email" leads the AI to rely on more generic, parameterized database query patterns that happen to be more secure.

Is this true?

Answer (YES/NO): NO